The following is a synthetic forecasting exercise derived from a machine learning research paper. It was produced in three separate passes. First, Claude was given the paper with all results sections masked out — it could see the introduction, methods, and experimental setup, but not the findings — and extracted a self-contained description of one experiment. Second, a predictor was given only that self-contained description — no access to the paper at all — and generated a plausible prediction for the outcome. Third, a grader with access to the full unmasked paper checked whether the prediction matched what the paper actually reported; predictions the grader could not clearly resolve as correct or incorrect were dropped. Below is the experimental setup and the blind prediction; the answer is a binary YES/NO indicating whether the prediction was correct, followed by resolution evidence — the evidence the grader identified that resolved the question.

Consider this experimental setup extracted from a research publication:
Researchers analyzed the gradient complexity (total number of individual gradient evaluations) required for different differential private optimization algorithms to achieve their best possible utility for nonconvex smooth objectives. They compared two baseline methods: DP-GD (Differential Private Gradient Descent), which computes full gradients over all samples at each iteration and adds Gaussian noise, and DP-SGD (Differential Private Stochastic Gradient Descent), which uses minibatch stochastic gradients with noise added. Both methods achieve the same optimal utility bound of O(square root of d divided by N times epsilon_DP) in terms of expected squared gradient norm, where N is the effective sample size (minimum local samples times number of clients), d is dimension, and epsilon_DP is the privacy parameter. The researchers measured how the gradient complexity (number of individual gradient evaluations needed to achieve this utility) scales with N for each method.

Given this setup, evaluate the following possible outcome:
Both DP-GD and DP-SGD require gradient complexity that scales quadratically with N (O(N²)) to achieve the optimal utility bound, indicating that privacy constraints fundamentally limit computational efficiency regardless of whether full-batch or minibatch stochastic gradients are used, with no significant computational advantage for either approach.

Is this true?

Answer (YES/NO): YES